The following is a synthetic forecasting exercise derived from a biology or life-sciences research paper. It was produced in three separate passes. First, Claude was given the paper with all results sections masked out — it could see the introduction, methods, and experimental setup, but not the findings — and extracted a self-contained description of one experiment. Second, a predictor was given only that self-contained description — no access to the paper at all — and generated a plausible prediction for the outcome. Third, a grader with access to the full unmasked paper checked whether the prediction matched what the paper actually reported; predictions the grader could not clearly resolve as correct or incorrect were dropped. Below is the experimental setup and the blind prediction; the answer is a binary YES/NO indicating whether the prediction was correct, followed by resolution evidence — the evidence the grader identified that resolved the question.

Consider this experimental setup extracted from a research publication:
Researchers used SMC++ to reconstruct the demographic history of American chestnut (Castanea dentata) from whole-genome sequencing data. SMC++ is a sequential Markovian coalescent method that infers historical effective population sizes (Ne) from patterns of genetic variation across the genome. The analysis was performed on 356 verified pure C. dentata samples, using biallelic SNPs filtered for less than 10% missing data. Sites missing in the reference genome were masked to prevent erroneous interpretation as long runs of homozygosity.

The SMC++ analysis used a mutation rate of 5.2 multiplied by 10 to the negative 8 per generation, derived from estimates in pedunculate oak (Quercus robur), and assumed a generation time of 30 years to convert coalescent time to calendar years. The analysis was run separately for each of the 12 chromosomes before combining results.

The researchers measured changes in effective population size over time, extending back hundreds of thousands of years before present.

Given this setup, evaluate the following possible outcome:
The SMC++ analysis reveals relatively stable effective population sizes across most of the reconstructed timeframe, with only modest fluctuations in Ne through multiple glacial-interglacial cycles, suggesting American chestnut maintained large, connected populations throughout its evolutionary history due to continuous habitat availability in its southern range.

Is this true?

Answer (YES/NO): NO